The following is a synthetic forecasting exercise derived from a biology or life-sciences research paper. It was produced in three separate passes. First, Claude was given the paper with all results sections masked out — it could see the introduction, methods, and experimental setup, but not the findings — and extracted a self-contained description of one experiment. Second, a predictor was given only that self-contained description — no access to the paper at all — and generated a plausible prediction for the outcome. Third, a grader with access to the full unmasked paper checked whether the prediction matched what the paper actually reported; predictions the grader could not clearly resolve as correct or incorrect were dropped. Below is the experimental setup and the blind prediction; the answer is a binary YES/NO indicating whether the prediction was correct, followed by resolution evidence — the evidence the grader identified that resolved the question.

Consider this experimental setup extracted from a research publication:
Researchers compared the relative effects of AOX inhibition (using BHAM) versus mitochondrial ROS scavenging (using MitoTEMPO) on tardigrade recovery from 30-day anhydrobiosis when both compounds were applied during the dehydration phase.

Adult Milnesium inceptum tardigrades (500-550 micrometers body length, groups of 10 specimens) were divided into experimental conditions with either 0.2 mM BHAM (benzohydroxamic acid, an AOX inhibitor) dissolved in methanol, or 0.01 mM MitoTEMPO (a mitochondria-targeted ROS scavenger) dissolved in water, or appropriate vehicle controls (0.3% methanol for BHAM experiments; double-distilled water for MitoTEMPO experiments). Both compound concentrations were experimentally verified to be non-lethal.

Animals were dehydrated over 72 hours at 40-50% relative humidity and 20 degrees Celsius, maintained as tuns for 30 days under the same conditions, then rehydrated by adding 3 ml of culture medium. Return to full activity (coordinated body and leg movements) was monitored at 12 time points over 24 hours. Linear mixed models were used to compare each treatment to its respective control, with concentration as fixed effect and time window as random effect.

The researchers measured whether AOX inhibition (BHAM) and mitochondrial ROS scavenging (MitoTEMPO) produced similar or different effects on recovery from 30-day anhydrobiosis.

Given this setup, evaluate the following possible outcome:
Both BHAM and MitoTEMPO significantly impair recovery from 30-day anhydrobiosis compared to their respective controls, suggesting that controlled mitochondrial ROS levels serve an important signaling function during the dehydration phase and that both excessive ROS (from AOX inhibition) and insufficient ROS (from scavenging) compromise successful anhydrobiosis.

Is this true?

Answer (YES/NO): NO